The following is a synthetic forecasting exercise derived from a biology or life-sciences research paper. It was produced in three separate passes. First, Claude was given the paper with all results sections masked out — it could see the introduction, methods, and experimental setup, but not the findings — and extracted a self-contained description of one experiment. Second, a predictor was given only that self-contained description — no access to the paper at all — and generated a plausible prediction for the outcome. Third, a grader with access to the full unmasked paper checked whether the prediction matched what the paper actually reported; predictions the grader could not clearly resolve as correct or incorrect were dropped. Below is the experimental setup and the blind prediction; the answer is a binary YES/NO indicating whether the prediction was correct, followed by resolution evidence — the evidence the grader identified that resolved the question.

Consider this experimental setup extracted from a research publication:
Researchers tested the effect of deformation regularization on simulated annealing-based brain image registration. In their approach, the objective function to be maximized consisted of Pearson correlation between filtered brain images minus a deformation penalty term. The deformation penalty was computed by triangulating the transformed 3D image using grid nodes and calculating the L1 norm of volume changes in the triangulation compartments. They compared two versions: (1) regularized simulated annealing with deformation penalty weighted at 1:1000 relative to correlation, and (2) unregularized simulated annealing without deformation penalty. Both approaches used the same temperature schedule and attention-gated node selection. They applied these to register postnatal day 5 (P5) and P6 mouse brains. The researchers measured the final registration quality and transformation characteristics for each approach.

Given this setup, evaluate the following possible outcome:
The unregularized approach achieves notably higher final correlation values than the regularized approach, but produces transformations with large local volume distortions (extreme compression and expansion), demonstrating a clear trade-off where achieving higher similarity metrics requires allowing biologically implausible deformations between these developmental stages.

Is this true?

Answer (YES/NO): NO